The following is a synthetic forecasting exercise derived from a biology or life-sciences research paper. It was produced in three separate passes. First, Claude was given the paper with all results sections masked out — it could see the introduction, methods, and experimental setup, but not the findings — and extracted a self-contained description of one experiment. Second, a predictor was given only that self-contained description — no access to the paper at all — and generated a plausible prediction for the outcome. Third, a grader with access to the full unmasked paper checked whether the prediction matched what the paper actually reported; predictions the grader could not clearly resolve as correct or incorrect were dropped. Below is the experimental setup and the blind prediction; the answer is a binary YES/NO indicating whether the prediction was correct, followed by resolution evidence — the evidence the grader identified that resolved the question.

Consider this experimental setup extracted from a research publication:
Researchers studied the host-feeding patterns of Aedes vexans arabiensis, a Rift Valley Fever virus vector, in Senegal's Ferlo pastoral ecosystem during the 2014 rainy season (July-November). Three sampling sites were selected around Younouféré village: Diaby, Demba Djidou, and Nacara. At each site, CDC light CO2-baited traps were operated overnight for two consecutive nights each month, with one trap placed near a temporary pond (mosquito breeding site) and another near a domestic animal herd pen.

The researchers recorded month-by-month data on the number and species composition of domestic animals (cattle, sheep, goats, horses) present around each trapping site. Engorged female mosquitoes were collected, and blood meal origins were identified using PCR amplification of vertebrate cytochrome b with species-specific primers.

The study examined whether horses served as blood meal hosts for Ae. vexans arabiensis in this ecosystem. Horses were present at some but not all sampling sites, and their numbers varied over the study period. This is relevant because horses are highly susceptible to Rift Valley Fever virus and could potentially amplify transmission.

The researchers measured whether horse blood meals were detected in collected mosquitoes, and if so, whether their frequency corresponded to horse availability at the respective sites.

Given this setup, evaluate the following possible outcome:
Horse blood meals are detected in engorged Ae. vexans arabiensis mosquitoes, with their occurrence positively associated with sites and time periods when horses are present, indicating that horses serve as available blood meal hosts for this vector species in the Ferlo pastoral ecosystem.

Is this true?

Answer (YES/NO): YES